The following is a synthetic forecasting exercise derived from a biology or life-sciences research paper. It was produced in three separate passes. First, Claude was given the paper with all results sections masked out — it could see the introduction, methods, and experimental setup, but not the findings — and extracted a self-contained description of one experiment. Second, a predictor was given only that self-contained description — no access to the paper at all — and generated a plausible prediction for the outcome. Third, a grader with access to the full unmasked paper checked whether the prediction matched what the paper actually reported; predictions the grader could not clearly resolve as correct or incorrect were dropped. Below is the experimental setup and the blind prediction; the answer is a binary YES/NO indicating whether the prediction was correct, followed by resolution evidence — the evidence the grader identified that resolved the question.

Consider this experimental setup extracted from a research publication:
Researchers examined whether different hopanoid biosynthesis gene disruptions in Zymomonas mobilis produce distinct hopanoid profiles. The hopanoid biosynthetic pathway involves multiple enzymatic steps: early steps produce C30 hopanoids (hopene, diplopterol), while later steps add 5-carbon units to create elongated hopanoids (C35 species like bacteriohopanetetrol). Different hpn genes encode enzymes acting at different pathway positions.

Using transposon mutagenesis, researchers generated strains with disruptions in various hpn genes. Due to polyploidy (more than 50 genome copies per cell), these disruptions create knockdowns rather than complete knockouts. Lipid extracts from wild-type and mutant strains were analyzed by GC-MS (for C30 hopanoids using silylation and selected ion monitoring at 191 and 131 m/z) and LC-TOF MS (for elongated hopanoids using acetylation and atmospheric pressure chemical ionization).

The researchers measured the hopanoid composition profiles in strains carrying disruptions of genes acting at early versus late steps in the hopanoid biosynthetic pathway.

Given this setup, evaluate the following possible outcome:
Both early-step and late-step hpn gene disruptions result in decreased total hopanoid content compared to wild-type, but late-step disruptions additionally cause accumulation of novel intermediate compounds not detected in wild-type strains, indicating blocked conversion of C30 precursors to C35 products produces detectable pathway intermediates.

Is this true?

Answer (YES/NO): NO